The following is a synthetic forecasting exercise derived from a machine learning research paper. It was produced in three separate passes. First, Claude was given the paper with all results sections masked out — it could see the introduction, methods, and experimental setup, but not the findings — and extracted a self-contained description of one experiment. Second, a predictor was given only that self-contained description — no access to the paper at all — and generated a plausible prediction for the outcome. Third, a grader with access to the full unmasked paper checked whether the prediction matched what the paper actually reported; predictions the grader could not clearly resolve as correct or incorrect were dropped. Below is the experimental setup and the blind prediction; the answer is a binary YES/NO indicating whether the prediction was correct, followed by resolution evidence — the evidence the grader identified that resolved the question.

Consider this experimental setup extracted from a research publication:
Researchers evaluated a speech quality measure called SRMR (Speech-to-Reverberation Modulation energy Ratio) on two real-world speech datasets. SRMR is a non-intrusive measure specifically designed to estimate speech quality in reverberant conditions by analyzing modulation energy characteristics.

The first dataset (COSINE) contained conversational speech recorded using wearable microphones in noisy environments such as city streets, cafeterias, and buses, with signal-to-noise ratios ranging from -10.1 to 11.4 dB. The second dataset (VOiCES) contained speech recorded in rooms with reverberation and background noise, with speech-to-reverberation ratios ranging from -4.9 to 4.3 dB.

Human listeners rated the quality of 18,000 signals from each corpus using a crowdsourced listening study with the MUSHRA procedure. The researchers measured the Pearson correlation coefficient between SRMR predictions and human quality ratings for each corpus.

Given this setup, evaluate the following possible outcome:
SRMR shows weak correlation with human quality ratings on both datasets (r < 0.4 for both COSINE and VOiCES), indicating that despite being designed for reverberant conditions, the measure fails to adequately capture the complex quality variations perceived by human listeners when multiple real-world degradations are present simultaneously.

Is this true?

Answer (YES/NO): NO